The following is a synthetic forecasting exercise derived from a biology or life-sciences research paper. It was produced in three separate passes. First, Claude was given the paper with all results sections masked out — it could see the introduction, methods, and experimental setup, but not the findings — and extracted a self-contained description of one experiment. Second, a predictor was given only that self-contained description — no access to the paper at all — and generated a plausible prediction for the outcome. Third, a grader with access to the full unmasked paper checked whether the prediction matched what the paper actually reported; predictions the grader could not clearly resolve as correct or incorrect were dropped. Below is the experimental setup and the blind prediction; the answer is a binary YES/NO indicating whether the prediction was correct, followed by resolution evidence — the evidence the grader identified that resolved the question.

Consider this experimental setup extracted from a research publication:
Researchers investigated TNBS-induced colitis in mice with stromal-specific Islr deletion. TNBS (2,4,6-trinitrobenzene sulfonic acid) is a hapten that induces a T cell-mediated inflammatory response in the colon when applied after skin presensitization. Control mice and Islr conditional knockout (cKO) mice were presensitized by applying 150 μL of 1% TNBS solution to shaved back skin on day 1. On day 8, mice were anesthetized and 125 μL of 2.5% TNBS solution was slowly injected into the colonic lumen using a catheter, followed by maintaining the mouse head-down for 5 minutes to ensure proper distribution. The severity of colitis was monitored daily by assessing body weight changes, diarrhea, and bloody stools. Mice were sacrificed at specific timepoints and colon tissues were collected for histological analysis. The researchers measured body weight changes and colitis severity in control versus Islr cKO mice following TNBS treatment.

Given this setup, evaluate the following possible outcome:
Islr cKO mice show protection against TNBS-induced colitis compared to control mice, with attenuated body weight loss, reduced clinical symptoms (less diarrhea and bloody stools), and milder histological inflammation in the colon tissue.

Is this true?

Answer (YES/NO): NO